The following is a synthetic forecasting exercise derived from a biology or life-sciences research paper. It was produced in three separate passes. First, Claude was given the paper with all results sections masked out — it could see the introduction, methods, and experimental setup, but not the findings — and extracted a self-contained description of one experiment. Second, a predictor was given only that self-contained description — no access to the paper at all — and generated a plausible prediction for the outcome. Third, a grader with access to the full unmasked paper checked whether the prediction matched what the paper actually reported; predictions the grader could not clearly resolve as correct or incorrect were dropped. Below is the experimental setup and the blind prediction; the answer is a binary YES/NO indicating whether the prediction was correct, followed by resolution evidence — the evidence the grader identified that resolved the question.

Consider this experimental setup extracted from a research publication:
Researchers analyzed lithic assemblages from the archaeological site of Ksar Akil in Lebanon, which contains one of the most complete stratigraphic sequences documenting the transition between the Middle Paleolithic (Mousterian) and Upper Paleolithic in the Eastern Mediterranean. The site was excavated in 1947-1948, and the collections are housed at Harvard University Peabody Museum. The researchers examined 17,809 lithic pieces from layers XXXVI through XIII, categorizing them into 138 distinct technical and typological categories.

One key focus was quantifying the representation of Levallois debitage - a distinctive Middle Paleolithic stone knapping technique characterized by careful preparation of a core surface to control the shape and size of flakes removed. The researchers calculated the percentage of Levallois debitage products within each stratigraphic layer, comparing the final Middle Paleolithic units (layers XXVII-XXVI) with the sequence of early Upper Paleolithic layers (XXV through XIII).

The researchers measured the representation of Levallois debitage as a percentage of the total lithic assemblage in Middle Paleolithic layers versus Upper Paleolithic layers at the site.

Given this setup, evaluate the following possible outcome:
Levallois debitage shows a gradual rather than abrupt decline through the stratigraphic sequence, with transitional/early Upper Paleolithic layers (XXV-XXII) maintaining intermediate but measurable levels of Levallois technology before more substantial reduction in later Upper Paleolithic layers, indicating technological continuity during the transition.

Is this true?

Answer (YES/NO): NO